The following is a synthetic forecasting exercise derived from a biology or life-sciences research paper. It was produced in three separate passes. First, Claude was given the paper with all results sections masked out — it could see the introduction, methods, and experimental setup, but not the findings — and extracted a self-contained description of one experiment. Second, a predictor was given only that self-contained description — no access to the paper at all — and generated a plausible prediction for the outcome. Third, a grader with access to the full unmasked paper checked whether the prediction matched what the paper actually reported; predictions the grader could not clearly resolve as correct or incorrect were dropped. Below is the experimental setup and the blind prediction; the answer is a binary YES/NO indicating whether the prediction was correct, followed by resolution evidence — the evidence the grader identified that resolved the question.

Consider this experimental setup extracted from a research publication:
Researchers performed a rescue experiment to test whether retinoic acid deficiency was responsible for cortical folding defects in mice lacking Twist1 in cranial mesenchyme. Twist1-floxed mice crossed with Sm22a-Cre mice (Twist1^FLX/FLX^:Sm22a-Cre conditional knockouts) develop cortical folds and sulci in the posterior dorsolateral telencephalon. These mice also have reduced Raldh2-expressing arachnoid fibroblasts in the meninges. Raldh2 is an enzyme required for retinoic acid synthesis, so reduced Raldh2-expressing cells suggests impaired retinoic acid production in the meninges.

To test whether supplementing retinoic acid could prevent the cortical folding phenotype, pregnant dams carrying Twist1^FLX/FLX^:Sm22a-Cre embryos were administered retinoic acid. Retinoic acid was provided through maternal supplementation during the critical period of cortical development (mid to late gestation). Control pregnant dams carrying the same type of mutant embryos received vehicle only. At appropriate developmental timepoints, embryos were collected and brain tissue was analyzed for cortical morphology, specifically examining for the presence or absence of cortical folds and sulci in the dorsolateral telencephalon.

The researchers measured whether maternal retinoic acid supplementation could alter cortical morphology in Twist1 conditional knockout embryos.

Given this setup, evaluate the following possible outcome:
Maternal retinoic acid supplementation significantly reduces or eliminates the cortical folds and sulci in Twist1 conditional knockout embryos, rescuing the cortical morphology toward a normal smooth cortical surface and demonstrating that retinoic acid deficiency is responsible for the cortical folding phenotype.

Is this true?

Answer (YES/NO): YES